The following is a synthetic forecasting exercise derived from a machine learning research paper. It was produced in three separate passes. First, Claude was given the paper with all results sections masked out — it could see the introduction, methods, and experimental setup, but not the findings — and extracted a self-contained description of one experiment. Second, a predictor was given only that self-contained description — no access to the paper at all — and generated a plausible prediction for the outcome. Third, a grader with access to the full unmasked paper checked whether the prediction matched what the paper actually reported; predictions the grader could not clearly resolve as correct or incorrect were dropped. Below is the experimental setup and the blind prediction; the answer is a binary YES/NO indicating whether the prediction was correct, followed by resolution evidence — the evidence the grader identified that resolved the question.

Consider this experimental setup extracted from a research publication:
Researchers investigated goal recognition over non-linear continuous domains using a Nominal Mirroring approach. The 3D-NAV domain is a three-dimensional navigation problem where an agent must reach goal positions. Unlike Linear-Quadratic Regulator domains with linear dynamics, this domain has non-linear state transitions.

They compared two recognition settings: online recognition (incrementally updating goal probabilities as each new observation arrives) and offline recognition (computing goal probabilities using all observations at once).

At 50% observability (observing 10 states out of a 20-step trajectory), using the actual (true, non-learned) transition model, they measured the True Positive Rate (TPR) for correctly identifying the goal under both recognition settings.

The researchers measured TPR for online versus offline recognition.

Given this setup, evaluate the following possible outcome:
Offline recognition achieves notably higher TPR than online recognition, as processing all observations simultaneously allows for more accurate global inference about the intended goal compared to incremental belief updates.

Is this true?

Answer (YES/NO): YES